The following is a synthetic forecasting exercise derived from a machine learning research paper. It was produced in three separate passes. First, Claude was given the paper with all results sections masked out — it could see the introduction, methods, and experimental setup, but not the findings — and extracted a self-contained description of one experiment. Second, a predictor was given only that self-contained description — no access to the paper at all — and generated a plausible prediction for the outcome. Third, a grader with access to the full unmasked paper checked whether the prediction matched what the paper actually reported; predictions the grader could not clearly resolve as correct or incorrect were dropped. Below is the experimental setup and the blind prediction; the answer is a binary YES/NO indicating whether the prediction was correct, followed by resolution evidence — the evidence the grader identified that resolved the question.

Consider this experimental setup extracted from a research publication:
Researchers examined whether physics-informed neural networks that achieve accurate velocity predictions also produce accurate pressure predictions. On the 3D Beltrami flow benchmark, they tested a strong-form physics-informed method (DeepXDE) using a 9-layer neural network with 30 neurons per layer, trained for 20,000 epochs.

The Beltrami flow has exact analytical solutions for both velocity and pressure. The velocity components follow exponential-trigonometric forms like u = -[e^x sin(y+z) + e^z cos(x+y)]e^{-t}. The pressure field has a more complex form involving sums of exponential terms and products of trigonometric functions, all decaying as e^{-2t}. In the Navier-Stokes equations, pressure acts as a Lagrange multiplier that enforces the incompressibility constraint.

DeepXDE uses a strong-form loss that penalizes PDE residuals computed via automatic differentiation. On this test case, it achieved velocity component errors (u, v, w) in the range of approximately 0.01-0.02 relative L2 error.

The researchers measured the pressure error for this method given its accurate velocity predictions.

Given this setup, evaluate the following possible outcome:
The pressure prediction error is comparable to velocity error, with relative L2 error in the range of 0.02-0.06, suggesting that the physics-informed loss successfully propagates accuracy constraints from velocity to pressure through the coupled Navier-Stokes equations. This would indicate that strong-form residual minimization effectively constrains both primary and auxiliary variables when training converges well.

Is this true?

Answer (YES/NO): NO